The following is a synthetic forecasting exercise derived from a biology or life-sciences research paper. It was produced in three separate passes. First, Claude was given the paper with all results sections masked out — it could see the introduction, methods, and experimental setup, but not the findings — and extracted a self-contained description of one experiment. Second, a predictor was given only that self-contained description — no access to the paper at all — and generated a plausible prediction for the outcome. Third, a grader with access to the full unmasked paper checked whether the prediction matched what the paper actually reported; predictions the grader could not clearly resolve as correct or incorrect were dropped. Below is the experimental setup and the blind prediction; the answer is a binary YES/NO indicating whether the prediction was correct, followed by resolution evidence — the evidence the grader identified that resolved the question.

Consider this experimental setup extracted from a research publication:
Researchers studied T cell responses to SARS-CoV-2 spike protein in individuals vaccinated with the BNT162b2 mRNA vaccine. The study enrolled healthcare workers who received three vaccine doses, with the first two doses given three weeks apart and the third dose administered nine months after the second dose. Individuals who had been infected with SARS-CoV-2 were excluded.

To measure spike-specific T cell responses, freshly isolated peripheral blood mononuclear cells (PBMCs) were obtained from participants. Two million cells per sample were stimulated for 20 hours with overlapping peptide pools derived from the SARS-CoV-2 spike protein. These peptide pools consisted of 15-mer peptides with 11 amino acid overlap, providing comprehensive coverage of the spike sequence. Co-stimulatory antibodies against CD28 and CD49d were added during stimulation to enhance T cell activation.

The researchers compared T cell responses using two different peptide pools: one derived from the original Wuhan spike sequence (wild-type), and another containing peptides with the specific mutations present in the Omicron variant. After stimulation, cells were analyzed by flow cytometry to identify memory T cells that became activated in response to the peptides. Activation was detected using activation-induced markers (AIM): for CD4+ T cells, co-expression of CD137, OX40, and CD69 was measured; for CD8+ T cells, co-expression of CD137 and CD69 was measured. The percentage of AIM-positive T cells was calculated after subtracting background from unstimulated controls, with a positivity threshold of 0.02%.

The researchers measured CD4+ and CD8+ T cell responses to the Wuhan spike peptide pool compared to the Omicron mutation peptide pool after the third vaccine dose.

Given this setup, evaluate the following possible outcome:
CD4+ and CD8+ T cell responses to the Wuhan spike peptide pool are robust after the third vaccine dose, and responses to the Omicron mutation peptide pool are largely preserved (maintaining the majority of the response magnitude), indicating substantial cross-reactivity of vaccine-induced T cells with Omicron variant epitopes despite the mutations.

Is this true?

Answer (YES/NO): YES